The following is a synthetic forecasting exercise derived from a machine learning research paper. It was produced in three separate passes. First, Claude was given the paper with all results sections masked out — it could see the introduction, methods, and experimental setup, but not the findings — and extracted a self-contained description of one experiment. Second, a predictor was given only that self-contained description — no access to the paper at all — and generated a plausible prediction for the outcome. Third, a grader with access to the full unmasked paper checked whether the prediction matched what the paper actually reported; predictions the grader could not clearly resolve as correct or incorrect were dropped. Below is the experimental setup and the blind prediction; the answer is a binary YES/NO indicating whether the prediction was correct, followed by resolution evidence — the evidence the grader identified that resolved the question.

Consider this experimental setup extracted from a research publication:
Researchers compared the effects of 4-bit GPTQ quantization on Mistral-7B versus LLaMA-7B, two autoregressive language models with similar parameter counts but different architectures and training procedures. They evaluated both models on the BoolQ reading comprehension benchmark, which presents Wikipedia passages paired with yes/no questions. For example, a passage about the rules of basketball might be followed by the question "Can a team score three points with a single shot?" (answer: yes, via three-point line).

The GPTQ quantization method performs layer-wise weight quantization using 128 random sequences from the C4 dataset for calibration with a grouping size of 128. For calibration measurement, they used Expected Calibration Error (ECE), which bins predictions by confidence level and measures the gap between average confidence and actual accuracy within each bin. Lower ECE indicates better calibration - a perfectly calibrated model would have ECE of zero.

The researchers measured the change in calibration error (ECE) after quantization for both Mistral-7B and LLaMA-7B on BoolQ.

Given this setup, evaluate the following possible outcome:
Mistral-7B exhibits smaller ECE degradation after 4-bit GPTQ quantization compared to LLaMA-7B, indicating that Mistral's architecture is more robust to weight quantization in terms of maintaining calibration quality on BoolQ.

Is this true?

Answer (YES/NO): NO